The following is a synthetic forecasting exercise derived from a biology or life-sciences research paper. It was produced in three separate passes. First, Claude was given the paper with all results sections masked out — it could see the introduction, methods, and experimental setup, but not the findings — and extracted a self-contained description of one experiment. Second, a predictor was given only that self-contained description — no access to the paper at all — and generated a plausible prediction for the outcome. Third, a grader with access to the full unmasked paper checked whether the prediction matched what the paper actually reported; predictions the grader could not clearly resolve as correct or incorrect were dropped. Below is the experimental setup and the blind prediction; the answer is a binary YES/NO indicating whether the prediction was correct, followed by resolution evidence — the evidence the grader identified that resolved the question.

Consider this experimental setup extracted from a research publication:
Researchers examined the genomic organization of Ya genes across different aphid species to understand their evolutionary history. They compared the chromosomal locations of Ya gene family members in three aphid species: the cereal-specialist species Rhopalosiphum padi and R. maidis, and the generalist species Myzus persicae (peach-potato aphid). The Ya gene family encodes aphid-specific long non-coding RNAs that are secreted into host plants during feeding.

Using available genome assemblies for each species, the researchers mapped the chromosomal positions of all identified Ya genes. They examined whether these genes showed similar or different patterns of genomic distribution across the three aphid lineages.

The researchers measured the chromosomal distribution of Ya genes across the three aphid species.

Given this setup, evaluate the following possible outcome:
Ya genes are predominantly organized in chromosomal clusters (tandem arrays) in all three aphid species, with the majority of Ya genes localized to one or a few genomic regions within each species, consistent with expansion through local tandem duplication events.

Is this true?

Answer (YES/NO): YES